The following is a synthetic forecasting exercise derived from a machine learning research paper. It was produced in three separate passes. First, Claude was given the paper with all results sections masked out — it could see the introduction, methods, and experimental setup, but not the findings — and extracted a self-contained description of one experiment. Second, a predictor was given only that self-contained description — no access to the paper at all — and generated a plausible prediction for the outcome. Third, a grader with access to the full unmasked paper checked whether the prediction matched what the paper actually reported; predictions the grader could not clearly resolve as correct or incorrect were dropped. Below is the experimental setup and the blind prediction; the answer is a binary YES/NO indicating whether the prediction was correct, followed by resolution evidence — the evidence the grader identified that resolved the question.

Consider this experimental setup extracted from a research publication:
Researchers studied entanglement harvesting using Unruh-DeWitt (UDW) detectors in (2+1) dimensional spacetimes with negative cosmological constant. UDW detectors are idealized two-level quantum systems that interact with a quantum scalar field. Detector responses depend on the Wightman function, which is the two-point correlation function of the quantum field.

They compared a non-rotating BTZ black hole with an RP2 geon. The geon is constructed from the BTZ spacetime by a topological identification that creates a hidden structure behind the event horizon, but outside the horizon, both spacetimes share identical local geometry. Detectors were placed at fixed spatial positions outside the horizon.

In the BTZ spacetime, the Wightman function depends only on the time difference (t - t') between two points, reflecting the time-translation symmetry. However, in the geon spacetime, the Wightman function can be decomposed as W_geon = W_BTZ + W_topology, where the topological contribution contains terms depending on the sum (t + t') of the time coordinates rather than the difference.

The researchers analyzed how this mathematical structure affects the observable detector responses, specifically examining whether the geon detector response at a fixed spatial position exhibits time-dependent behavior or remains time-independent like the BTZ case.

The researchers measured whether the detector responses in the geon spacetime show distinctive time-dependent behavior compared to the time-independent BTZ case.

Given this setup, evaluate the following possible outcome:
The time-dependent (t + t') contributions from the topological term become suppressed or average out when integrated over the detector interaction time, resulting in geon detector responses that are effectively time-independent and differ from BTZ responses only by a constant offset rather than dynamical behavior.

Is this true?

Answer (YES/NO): NO